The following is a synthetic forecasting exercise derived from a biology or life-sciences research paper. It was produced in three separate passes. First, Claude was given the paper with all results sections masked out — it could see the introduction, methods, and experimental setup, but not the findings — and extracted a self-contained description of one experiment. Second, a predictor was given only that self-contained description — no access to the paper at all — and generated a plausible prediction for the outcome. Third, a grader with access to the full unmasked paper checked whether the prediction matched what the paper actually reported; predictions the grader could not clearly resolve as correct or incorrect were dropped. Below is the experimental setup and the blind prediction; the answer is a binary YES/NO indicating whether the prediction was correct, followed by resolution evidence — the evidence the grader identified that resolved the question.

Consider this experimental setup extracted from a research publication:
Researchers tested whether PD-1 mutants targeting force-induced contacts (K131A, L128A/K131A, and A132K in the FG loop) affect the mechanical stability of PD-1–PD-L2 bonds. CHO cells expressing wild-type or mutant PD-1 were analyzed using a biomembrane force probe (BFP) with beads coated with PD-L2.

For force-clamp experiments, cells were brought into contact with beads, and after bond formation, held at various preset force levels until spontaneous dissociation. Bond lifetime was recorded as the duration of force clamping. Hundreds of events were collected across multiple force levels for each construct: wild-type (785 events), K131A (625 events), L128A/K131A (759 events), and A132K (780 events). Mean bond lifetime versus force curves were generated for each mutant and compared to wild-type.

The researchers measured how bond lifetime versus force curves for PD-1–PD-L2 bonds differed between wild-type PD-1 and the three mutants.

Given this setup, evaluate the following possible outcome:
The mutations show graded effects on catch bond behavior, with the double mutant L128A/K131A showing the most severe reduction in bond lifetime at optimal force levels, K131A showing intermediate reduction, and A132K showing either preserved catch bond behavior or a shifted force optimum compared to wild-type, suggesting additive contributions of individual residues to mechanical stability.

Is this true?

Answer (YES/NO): NO